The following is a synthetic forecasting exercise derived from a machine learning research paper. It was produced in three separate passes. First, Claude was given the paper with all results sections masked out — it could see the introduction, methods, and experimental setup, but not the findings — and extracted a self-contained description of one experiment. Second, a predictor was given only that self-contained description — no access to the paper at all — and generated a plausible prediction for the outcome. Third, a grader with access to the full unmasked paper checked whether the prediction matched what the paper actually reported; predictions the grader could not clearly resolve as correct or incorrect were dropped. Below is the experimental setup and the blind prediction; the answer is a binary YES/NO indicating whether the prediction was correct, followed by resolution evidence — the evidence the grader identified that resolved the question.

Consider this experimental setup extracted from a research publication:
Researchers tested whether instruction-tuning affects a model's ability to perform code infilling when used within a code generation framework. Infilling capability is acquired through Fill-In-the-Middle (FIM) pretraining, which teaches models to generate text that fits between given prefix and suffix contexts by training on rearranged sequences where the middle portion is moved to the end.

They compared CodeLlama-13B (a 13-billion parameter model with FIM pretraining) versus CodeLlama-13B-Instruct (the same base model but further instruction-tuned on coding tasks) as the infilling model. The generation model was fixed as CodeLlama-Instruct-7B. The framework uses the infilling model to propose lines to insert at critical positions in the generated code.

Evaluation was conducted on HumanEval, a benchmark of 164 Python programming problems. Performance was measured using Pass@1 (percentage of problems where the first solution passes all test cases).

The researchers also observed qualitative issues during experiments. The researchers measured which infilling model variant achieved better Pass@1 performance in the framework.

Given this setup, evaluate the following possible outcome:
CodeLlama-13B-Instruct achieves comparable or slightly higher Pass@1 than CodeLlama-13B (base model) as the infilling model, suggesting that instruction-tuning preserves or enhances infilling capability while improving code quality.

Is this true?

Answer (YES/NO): NO